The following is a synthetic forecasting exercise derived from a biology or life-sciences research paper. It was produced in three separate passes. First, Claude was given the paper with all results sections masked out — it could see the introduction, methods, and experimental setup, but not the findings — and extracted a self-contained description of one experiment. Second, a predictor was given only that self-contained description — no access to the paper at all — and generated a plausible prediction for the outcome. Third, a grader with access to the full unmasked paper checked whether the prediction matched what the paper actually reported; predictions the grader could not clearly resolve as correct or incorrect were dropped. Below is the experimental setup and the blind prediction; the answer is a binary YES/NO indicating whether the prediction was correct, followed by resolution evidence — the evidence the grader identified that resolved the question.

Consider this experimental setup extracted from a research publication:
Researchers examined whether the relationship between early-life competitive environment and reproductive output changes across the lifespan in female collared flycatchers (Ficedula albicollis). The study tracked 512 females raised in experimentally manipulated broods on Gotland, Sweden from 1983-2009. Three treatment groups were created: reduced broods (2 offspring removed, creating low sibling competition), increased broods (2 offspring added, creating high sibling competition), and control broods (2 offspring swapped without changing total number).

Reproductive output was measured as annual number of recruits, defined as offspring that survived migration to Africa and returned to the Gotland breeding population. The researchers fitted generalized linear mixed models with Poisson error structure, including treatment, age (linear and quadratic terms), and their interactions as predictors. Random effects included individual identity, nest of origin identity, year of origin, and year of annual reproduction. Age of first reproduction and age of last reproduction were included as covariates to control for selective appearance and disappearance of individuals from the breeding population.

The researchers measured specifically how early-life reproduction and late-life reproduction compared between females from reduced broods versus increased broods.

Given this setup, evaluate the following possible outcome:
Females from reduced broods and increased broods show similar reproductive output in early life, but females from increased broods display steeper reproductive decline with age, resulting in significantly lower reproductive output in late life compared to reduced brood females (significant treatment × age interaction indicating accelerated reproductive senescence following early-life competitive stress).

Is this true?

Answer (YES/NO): NO